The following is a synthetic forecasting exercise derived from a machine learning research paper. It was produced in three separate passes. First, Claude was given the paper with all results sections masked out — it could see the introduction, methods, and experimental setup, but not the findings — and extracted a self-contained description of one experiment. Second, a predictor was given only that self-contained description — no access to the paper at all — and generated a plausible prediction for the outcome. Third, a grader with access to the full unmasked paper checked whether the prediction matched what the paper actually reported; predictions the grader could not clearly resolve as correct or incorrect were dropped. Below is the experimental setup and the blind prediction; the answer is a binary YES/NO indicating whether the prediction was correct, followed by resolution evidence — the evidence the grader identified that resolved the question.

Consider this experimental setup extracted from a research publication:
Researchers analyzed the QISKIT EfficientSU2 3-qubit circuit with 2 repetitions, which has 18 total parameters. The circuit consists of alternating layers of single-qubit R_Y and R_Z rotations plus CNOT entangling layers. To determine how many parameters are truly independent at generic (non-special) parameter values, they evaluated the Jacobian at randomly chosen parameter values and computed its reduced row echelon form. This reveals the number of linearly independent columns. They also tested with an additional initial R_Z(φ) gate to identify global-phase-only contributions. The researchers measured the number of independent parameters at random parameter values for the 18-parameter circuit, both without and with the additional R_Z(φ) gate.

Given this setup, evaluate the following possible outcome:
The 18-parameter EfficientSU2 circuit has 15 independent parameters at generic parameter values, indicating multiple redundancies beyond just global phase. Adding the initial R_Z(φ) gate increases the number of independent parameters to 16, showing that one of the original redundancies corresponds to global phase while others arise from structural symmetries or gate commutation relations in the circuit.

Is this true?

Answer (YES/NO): NO